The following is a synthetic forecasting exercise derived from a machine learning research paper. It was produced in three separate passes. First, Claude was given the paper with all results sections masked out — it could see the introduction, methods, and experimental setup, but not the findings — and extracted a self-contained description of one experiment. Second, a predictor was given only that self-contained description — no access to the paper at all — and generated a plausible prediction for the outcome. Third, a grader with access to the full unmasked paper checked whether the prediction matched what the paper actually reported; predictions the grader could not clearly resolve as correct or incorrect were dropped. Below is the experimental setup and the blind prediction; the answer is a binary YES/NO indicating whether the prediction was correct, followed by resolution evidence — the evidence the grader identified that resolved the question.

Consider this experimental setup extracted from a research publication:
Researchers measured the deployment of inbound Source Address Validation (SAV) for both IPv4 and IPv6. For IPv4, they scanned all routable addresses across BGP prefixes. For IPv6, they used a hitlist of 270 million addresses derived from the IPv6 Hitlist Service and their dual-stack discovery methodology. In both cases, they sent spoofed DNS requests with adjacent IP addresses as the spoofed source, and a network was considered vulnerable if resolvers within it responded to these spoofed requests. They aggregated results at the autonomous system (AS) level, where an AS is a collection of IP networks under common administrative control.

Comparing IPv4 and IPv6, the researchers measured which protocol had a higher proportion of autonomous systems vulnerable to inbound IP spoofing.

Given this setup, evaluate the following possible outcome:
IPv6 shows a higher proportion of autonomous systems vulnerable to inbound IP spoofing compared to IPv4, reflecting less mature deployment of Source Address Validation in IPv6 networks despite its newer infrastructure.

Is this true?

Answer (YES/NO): YES